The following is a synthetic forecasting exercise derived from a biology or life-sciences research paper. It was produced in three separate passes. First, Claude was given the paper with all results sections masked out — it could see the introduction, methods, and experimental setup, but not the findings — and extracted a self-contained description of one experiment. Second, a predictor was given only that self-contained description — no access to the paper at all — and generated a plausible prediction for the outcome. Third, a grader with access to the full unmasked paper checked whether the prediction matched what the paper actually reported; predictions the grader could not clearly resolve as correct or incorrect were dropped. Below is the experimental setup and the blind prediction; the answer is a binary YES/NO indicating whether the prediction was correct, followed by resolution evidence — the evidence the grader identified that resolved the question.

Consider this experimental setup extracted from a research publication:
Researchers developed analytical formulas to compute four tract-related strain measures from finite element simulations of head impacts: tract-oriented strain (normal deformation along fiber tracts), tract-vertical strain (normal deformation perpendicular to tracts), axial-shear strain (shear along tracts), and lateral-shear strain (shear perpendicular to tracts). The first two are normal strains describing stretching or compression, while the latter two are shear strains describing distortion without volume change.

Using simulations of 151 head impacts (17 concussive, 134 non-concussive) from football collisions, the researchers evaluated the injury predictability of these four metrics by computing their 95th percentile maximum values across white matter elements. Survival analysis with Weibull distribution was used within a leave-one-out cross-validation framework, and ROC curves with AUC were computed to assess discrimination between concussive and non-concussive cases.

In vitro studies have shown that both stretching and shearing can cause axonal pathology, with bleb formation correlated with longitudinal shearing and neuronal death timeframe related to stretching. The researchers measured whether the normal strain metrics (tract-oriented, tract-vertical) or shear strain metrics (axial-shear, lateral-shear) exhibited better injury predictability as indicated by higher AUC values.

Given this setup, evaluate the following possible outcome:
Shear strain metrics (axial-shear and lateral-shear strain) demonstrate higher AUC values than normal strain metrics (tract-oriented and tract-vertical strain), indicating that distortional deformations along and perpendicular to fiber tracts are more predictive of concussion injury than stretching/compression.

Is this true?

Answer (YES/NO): NO